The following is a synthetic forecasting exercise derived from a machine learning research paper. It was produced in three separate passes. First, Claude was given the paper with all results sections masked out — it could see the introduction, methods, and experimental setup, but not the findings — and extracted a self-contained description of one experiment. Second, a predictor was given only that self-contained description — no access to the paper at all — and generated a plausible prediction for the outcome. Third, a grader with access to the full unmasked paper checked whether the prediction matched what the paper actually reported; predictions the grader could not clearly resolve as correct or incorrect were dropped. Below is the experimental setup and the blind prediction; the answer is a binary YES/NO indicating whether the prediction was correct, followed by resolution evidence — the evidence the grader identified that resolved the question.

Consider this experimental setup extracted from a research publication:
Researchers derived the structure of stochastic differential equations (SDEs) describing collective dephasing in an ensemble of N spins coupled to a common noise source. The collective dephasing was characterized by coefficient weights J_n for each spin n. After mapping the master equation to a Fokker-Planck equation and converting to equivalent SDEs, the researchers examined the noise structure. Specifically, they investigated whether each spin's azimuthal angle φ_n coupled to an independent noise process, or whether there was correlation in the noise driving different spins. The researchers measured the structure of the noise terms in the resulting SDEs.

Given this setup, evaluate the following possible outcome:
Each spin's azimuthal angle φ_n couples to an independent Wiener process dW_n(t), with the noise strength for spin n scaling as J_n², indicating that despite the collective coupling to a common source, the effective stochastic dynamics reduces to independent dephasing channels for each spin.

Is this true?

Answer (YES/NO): NO